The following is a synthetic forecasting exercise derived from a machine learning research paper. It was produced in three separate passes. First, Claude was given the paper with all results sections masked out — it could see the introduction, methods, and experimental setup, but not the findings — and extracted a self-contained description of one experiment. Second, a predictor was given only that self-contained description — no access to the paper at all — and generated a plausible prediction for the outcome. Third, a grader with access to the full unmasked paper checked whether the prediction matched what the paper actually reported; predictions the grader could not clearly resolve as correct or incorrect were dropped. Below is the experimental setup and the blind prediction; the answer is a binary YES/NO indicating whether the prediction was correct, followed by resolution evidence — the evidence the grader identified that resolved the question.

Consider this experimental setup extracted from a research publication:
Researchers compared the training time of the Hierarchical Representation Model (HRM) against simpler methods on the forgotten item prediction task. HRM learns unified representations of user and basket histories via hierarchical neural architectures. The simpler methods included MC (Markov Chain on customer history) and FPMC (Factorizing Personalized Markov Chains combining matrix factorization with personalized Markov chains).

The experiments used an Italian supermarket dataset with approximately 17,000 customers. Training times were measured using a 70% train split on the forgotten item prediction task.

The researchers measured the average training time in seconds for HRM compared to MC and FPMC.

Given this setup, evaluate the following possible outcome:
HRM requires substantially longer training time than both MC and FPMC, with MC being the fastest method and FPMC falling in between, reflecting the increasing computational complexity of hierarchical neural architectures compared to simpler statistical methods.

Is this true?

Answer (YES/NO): YES